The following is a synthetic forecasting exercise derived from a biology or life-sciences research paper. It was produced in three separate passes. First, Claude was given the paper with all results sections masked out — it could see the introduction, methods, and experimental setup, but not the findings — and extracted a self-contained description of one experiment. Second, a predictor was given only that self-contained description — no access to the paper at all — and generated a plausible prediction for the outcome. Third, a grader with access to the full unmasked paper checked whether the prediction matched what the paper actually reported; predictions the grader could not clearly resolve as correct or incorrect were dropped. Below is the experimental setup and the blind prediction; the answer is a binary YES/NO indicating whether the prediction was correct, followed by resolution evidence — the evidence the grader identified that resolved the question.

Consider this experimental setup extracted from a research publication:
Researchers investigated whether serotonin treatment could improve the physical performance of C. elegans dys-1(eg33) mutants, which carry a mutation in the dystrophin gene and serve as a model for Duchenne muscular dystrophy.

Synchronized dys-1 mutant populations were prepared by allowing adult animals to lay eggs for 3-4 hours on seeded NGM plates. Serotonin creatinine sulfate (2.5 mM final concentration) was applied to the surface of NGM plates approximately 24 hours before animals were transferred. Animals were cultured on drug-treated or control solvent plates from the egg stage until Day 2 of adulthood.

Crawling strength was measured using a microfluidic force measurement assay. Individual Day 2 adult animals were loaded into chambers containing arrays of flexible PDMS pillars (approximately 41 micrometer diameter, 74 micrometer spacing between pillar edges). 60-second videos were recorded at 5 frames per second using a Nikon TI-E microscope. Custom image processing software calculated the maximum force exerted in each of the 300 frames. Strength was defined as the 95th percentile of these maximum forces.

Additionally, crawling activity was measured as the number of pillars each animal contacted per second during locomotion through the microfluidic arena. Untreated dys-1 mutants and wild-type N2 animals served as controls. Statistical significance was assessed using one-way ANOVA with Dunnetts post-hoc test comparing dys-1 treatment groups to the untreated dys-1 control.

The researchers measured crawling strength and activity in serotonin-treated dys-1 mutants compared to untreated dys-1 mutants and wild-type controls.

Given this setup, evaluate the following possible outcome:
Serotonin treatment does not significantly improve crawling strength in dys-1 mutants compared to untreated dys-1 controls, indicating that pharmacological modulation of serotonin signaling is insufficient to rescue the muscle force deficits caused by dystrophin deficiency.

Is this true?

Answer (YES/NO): NO